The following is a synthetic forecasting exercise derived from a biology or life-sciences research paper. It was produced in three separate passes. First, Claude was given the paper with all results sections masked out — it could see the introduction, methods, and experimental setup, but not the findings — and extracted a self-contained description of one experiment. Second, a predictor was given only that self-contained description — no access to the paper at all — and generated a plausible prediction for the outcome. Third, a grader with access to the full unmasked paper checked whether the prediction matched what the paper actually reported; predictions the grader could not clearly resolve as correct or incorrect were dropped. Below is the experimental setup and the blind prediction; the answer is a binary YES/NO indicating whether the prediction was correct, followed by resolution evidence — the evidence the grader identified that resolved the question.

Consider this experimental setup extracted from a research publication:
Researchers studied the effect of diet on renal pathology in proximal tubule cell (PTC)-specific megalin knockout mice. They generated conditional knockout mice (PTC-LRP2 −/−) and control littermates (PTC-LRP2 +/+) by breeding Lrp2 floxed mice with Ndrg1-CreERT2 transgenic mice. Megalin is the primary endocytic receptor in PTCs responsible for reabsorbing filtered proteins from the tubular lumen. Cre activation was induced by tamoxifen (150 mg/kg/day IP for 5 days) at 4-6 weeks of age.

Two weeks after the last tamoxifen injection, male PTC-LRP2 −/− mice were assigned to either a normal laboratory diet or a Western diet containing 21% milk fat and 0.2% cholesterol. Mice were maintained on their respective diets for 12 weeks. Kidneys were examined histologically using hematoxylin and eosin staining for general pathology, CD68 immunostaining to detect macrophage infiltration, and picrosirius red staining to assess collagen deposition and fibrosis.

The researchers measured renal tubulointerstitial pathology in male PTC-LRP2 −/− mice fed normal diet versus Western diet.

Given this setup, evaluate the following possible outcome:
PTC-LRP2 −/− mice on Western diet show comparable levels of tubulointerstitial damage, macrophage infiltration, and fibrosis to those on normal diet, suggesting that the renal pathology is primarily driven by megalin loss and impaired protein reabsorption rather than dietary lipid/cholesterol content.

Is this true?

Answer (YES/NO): NO